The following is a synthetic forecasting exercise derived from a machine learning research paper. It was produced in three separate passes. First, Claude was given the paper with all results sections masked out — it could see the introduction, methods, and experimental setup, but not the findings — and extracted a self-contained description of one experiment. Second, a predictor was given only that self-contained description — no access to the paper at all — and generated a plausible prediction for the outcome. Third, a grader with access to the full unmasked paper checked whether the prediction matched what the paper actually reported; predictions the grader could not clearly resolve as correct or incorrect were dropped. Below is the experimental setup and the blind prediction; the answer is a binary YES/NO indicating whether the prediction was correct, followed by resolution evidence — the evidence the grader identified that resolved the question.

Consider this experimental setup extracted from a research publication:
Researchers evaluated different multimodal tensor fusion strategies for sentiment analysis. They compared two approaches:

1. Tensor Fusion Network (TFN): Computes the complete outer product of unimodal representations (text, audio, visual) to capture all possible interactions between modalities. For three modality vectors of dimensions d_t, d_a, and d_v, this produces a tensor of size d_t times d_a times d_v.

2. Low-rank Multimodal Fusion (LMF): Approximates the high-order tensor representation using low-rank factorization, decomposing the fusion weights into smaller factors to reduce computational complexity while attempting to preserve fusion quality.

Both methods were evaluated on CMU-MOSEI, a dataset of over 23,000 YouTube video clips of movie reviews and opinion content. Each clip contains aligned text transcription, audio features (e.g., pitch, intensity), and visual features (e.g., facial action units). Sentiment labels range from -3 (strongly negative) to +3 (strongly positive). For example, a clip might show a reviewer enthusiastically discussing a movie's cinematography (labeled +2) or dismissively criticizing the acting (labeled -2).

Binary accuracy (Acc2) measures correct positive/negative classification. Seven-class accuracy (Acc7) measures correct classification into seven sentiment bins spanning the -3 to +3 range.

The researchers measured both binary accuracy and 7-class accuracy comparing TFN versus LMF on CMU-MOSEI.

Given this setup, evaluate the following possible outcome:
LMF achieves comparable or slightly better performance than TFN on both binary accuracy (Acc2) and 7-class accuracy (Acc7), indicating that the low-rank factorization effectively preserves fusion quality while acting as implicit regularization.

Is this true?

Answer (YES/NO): NO